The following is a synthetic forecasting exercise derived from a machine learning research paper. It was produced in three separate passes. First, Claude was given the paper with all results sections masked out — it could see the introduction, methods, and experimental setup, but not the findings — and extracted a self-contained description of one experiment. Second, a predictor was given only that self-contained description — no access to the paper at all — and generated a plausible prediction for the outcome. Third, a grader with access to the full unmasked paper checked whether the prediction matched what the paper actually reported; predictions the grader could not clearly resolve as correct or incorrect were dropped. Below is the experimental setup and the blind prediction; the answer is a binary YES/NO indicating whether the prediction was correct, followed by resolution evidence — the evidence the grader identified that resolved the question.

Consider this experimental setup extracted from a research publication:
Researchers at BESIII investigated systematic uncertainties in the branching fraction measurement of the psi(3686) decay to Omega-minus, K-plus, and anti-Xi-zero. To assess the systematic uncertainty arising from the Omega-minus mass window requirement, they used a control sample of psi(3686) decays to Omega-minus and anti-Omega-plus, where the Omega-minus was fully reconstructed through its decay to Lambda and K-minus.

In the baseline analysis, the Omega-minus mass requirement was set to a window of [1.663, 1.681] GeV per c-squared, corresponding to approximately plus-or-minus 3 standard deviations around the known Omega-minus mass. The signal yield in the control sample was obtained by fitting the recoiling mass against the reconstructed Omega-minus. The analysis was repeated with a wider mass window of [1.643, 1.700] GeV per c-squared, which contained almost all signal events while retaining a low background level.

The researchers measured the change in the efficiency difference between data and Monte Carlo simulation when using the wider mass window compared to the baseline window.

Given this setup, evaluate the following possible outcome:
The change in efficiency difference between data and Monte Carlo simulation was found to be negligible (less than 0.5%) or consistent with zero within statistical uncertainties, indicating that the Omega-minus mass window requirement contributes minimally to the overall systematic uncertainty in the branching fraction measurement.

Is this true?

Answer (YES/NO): NO